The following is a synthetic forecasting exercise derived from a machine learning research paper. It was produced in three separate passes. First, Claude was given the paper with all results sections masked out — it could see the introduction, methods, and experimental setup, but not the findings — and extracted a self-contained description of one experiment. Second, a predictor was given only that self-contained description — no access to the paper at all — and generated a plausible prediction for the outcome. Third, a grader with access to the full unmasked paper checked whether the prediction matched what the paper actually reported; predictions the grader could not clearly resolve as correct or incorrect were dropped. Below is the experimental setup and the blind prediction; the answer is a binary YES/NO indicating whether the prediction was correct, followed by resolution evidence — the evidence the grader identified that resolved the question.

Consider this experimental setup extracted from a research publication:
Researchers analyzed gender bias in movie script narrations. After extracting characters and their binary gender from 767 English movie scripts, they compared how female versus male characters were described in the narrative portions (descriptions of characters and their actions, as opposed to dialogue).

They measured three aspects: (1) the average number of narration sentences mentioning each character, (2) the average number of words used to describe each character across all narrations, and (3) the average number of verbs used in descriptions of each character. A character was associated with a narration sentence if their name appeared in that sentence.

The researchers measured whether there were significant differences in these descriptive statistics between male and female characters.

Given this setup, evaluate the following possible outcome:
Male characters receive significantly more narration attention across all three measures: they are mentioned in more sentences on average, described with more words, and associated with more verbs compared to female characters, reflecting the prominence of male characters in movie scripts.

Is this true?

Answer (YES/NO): YES